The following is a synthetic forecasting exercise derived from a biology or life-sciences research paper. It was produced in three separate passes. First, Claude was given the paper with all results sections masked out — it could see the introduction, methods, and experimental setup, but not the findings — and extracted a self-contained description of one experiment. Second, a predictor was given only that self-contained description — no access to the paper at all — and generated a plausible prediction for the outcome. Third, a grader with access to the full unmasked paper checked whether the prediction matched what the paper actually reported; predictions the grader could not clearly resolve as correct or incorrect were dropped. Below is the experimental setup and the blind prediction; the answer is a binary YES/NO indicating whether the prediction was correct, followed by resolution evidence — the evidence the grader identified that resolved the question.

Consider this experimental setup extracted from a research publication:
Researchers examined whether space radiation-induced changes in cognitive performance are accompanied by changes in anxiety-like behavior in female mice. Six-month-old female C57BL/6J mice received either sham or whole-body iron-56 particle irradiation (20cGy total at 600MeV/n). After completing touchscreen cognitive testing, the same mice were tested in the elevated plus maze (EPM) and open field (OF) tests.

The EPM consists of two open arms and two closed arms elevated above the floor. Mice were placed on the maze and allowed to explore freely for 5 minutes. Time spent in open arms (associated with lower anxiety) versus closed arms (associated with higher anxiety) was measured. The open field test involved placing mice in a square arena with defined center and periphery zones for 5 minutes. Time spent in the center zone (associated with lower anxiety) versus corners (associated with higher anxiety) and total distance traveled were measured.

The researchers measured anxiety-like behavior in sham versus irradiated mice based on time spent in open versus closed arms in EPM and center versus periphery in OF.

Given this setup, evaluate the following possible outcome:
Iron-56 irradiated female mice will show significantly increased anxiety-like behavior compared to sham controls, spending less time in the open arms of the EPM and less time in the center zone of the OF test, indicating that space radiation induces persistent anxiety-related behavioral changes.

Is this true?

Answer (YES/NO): NO